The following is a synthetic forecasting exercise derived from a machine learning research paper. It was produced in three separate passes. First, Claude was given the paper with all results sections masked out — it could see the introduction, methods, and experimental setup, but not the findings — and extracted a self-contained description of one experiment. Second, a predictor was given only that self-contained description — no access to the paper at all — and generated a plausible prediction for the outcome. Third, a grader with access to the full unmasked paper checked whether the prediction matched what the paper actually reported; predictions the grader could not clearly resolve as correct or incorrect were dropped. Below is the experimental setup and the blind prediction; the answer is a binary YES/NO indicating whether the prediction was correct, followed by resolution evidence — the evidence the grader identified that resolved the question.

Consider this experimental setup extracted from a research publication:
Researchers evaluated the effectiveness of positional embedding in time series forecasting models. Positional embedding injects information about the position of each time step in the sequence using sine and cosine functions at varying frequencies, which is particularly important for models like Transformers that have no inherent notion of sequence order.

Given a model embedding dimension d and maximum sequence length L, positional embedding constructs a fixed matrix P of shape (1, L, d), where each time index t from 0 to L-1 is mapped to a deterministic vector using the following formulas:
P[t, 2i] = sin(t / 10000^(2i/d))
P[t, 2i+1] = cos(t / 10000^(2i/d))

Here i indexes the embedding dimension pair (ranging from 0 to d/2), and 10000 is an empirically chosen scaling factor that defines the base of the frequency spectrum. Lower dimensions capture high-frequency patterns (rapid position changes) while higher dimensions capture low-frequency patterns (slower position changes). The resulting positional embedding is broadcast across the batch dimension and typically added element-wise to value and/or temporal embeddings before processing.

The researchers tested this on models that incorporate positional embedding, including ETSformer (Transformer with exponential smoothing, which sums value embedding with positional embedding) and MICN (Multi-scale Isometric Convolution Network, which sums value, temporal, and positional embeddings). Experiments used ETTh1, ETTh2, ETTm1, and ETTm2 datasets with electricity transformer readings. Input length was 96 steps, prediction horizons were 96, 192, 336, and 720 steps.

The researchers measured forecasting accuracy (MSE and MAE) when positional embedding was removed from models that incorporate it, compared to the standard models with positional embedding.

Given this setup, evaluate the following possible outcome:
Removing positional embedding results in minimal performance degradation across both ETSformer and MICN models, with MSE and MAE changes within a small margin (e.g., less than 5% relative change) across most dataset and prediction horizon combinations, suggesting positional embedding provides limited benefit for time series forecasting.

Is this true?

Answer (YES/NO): NO